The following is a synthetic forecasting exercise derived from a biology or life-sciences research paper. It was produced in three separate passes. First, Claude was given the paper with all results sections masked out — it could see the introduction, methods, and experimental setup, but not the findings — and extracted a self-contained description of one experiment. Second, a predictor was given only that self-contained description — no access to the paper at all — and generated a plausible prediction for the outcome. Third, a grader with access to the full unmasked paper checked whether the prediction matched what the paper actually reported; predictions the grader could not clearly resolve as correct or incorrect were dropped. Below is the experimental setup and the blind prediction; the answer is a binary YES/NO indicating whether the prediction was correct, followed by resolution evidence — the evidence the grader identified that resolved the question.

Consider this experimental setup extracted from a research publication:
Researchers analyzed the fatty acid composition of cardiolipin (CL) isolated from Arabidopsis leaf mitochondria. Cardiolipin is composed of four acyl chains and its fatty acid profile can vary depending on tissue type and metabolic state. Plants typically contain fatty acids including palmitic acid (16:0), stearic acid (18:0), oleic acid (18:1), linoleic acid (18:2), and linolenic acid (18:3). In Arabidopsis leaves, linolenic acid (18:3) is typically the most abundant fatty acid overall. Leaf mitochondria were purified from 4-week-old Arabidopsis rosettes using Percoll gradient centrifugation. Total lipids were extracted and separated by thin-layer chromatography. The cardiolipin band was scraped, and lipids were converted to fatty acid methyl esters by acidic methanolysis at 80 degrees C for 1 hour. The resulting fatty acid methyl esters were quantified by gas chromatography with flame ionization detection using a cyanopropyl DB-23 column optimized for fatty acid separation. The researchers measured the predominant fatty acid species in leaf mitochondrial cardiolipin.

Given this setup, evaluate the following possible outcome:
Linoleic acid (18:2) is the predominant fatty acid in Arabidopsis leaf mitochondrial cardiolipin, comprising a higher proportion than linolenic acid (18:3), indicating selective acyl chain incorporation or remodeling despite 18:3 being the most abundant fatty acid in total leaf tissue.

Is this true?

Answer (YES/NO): NO